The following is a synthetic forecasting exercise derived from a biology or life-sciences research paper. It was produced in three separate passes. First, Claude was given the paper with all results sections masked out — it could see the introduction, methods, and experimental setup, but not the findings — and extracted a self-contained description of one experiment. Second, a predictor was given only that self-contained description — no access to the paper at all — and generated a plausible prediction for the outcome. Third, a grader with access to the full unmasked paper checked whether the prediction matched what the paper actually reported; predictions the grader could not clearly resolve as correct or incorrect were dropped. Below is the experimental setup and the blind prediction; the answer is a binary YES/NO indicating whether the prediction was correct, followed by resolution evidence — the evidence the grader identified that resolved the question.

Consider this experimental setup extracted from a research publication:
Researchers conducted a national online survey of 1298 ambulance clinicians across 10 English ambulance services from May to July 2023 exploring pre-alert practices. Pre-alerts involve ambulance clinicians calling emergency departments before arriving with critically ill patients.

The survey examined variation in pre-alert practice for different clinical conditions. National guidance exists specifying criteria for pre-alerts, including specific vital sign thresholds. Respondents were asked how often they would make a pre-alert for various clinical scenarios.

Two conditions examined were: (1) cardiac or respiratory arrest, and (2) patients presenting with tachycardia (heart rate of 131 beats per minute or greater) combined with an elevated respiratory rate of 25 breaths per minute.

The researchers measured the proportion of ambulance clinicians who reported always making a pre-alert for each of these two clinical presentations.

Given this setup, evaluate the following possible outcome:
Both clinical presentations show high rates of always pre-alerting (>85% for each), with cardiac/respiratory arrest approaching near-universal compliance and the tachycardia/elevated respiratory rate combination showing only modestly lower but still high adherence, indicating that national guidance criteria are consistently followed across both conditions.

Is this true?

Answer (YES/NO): NO